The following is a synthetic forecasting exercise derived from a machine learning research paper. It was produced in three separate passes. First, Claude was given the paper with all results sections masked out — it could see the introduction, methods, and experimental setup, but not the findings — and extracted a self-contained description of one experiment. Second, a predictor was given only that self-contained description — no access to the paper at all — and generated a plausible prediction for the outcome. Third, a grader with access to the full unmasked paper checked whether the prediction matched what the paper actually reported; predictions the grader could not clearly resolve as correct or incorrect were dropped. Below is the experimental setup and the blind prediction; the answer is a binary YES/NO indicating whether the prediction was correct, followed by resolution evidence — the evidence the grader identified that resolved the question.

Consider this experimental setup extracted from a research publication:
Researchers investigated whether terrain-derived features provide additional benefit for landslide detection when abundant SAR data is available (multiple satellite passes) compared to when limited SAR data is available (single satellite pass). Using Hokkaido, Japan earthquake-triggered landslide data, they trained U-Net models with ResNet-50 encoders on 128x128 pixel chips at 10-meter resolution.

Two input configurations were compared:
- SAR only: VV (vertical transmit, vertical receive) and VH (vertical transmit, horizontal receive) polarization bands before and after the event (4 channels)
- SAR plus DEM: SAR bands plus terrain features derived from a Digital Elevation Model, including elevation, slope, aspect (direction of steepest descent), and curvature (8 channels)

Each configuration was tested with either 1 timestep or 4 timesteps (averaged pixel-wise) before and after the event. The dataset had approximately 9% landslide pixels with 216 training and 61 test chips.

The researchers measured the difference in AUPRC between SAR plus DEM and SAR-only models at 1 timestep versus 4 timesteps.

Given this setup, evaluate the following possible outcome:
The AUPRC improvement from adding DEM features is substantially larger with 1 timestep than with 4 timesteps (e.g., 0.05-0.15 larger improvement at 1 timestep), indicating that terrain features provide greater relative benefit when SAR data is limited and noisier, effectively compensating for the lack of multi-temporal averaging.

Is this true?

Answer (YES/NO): YES